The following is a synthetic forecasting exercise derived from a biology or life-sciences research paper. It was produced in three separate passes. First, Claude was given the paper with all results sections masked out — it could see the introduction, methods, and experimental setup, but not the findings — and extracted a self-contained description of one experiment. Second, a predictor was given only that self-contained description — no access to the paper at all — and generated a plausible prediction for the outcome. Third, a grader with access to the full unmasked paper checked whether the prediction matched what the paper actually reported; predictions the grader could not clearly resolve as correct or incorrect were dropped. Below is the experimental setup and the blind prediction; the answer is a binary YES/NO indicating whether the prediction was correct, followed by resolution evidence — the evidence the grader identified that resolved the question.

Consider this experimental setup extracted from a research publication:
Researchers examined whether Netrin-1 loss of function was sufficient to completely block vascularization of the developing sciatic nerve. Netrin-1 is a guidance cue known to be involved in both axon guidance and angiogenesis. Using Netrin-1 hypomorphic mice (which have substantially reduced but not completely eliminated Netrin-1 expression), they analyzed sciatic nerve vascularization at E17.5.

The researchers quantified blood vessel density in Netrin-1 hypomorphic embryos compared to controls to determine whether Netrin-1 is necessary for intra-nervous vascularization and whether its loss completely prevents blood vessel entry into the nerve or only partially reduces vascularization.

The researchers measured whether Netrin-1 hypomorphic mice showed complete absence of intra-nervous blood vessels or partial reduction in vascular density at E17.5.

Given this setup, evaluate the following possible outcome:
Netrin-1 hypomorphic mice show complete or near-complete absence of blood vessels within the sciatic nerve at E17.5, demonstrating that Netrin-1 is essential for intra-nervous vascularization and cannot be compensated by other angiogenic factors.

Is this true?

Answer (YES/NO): NO